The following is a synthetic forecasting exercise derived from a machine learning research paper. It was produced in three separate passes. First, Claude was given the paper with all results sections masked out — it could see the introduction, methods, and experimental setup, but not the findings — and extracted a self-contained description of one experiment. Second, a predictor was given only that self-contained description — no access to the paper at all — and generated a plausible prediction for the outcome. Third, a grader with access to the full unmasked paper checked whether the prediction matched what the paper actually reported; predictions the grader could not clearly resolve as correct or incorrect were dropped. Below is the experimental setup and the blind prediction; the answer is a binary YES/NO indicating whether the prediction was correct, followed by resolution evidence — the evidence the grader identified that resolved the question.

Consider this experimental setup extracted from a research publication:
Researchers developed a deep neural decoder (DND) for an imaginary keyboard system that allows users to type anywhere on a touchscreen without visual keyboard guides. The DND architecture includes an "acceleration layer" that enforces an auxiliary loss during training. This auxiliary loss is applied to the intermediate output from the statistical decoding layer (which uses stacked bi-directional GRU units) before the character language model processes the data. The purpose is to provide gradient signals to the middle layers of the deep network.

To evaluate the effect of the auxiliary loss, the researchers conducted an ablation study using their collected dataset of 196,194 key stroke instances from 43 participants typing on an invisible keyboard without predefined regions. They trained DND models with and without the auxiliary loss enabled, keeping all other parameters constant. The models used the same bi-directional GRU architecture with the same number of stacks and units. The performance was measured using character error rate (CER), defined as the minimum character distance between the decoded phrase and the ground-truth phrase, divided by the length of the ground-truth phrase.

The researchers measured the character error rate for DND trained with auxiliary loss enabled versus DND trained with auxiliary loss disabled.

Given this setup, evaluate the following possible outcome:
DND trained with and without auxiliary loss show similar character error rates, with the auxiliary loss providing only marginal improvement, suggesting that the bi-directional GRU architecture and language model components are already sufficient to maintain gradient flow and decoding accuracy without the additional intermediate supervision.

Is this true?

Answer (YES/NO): NO